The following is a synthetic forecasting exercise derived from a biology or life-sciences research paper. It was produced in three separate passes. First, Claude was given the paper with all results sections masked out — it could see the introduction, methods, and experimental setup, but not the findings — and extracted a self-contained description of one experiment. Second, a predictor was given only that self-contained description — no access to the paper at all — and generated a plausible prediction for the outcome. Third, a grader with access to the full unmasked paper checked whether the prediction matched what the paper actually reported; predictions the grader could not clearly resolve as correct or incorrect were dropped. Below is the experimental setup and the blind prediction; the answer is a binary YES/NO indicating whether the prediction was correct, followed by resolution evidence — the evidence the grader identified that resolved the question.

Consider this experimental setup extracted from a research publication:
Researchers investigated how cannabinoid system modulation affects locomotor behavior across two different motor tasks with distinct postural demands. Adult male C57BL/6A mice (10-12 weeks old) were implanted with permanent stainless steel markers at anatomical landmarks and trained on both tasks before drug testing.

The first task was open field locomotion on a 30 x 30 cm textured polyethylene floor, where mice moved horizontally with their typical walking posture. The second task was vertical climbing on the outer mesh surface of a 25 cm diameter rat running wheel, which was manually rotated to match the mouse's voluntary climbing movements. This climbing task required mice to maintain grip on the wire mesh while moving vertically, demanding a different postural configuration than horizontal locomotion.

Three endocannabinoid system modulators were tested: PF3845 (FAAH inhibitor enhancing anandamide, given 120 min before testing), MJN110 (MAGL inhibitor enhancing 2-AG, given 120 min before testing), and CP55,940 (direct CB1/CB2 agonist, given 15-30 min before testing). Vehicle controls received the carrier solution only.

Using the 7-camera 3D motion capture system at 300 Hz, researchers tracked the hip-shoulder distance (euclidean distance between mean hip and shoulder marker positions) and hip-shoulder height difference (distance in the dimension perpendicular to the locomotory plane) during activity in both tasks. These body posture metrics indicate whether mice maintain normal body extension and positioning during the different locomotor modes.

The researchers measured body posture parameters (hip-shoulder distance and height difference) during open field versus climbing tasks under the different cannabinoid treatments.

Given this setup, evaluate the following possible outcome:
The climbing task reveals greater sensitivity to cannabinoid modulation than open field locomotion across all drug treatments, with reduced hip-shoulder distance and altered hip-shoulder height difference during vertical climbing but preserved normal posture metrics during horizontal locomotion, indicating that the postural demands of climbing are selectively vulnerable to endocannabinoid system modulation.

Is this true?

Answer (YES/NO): NO